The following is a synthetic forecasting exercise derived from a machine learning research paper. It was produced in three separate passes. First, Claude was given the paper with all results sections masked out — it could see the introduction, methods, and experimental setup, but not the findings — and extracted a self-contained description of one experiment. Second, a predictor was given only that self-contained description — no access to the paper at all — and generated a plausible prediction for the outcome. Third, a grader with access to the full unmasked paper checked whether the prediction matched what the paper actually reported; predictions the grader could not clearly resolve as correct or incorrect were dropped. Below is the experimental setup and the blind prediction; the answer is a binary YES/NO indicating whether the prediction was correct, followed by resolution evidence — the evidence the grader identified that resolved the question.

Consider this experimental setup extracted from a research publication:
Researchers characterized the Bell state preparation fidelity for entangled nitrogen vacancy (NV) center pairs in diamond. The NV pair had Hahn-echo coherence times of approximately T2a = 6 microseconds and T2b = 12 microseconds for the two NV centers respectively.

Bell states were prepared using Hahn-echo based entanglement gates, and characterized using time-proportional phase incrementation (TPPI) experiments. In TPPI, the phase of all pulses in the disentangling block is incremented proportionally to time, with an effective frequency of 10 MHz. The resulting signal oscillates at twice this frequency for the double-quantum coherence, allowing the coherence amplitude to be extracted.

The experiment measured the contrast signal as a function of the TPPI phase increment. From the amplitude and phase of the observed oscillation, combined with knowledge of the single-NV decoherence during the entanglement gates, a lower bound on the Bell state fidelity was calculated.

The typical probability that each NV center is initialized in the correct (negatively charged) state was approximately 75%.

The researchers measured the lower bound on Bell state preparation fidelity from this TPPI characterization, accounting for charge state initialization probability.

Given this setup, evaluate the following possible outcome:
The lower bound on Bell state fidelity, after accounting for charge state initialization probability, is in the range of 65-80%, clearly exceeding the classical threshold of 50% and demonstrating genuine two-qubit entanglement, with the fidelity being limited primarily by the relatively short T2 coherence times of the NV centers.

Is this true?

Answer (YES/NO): NO